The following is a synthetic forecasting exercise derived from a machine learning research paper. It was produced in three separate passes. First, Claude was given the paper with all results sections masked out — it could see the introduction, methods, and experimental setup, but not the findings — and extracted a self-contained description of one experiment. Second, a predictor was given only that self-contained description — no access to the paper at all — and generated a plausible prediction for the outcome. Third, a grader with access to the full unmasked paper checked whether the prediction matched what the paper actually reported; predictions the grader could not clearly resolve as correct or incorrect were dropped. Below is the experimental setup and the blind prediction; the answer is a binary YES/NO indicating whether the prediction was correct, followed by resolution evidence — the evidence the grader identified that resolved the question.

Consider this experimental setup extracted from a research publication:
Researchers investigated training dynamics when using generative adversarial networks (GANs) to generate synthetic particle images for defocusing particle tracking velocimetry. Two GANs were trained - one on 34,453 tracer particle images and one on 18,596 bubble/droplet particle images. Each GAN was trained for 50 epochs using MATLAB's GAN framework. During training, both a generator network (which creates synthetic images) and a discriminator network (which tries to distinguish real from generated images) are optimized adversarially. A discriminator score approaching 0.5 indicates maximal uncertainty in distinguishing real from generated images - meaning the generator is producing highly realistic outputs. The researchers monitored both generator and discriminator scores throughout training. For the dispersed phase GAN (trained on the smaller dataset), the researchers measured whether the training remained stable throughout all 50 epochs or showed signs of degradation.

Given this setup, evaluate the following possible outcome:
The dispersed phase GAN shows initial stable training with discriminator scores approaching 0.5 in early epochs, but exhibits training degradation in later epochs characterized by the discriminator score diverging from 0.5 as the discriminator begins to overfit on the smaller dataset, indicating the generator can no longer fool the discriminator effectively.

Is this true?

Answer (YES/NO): NO